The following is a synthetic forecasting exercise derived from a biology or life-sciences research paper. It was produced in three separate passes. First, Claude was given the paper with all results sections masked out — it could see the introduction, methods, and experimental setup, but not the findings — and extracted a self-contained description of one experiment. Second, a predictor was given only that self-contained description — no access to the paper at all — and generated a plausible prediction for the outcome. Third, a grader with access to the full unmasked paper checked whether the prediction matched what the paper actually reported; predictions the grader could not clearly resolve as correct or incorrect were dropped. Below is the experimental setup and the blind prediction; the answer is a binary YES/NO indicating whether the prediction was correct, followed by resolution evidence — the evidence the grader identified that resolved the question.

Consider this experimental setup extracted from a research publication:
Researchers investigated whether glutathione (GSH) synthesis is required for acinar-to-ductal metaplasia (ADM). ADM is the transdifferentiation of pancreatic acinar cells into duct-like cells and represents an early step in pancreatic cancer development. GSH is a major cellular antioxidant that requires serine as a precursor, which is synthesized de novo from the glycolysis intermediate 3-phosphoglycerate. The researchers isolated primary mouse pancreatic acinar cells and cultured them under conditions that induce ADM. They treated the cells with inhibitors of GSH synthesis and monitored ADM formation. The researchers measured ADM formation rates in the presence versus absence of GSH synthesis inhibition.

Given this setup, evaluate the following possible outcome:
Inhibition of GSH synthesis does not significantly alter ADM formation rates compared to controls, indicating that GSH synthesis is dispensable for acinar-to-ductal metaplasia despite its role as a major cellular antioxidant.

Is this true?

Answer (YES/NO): NO